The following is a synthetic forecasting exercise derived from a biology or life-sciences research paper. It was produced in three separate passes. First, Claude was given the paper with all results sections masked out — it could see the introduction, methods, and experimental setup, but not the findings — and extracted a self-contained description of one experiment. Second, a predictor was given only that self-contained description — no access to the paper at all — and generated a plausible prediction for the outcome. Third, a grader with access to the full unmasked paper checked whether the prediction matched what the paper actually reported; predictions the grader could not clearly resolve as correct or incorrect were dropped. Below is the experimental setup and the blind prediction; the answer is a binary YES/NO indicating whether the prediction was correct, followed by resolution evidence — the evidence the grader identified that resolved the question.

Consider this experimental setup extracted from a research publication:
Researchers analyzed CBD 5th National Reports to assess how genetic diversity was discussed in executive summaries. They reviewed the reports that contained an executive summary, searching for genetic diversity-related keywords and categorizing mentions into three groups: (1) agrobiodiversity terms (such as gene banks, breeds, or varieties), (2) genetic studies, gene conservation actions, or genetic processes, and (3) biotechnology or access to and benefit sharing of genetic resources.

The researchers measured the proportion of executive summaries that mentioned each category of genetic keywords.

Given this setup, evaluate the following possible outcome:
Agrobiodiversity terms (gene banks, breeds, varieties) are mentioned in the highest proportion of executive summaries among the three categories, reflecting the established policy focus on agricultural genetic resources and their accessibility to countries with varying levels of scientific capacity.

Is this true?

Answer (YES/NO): YES